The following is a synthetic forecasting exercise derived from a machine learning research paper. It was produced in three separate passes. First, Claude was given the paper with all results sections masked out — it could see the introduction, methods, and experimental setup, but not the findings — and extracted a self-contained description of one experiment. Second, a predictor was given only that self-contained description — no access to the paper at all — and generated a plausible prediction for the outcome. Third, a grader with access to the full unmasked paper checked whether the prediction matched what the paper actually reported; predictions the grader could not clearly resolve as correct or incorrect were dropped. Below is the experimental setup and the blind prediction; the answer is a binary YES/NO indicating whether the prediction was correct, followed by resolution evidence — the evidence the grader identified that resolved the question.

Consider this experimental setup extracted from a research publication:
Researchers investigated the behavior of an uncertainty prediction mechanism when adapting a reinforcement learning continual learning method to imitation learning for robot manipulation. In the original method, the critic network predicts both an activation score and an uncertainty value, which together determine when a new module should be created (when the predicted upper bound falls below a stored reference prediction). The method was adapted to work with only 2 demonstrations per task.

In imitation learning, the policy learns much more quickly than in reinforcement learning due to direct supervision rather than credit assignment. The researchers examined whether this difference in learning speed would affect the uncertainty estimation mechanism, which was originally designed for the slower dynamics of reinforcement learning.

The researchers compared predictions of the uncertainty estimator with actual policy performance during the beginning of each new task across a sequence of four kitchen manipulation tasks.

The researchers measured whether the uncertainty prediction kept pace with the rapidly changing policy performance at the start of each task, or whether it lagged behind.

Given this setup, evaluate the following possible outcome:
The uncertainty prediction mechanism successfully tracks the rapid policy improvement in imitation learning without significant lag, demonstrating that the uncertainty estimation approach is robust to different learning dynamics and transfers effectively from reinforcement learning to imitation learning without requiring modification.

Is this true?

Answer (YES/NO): NO